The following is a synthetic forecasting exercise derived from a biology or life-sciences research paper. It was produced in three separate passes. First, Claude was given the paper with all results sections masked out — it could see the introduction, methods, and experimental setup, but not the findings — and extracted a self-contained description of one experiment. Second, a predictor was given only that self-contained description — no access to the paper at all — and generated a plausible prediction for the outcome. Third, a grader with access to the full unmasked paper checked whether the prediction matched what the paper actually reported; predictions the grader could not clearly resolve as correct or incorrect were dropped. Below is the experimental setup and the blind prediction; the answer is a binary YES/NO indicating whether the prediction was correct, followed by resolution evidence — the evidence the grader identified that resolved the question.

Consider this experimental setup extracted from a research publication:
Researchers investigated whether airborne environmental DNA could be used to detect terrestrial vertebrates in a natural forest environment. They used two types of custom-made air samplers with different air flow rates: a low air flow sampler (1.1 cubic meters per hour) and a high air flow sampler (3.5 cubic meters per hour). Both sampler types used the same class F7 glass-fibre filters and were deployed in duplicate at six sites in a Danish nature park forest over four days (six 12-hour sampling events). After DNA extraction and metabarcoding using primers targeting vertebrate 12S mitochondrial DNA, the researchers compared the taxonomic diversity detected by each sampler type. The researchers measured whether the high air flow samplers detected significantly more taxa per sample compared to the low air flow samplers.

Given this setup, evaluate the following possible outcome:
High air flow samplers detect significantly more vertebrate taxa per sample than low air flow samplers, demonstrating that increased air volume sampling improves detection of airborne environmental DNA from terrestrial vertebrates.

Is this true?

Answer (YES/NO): NO